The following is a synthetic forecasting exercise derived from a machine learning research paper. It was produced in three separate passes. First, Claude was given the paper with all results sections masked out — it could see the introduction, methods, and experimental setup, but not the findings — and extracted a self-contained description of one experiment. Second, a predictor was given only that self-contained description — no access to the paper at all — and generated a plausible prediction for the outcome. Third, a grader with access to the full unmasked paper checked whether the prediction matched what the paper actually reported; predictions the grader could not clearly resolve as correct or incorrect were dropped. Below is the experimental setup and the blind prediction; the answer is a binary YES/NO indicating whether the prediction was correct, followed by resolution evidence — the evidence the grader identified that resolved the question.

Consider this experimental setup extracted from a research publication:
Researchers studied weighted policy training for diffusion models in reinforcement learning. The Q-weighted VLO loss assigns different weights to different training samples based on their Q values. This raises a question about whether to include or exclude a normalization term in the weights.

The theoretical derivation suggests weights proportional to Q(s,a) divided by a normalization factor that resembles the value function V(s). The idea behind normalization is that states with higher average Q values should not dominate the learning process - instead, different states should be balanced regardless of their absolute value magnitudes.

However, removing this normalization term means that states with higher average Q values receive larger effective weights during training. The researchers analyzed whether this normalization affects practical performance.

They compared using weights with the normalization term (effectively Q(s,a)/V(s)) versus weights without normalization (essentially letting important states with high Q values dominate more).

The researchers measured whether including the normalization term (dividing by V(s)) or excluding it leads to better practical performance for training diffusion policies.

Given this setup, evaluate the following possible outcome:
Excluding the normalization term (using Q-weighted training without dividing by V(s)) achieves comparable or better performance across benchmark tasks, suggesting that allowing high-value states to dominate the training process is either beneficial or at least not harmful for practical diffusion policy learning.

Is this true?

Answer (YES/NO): YES